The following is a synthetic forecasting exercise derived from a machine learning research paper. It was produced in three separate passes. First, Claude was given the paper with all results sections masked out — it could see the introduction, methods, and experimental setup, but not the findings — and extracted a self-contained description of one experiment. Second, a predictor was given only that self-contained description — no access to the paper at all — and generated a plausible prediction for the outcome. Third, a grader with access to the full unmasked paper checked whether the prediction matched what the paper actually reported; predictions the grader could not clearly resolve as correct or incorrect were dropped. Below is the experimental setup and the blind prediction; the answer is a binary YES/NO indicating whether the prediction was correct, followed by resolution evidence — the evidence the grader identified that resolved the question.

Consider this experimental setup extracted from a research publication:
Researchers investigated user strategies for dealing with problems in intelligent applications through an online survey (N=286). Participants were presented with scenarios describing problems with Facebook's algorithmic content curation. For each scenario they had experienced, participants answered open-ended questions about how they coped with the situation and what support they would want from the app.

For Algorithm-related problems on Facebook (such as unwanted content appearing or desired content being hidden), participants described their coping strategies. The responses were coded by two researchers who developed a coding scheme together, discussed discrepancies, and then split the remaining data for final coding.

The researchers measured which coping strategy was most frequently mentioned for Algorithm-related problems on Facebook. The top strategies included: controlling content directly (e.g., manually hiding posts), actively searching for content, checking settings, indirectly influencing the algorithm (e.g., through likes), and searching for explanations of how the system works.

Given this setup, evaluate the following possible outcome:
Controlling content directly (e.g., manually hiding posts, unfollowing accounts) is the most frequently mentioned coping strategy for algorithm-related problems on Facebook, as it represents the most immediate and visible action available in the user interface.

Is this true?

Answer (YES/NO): YES